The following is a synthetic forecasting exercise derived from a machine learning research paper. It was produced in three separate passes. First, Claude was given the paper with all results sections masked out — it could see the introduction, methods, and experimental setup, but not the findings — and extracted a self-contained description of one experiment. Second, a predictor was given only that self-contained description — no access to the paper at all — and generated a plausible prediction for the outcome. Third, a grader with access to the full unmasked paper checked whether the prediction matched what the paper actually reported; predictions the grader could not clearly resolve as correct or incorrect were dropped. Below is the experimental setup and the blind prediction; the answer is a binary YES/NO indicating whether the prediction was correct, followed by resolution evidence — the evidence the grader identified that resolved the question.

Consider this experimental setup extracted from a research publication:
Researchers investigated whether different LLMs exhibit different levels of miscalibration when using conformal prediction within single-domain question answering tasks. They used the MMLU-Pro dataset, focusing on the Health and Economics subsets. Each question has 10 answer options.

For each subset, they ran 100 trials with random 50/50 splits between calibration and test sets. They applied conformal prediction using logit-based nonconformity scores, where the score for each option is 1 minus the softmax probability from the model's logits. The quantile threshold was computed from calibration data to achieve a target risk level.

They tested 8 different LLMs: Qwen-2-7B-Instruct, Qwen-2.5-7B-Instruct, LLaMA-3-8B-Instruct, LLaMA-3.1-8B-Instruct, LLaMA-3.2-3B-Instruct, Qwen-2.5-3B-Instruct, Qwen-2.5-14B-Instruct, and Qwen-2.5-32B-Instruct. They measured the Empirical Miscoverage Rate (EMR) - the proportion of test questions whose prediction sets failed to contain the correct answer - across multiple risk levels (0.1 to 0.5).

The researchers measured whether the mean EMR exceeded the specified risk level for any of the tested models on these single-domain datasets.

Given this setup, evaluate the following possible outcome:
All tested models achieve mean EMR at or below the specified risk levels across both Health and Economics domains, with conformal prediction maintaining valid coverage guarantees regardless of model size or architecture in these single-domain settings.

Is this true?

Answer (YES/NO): NO